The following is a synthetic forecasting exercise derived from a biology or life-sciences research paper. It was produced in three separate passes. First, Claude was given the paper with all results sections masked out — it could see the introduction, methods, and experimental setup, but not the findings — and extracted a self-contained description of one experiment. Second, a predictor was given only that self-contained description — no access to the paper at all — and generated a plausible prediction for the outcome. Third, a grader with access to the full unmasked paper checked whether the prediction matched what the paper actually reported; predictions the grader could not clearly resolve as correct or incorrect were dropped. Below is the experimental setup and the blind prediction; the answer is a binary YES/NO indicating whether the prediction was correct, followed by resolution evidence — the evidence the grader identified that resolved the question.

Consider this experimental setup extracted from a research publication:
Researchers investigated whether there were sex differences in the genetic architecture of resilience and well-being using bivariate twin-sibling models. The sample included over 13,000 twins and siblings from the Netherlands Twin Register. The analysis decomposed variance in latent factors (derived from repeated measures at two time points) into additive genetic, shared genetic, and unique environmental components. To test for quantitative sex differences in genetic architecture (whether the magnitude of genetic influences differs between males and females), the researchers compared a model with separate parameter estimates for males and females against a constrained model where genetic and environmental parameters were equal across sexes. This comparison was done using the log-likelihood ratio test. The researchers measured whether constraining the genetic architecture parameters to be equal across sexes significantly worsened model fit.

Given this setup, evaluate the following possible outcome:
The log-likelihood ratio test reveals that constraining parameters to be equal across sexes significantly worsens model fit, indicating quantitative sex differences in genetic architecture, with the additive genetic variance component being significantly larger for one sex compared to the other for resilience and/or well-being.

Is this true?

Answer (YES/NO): NO